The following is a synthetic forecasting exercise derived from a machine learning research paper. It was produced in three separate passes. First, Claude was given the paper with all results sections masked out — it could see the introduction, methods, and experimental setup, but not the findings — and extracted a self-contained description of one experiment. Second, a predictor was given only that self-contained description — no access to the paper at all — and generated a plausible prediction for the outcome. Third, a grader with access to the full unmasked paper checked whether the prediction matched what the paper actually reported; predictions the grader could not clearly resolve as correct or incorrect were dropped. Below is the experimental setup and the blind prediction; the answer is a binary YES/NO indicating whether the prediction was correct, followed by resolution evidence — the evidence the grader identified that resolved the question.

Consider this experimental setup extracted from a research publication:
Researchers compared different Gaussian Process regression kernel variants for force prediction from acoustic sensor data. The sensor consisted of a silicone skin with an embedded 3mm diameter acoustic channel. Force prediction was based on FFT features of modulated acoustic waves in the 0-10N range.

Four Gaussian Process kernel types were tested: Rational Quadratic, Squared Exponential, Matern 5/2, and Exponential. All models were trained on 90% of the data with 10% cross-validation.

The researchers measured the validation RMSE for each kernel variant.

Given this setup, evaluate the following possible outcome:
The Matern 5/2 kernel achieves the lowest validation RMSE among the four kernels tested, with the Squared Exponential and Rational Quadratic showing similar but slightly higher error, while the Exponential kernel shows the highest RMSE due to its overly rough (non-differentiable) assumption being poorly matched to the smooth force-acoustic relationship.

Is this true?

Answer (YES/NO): NO